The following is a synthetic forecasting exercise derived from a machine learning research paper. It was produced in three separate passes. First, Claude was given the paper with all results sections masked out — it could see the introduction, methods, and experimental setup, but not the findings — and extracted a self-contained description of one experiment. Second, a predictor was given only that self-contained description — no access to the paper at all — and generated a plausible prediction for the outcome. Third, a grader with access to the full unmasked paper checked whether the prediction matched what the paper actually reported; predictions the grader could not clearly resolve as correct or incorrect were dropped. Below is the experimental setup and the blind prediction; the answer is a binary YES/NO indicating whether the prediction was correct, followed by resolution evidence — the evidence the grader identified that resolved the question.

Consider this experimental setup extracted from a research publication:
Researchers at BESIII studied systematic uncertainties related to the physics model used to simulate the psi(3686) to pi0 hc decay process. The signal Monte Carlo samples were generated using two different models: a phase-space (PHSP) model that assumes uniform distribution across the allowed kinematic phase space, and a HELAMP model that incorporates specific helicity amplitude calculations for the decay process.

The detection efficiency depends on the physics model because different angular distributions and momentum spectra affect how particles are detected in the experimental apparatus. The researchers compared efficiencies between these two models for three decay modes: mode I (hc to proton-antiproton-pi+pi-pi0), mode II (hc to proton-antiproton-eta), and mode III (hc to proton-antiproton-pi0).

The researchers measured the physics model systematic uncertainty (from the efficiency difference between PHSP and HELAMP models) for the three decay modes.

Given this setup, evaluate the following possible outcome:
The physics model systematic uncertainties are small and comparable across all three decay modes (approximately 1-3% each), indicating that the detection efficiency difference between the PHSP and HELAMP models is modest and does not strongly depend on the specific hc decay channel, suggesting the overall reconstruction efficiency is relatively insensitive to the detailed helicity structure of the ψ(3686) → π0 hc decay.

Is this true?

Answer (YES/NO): NO